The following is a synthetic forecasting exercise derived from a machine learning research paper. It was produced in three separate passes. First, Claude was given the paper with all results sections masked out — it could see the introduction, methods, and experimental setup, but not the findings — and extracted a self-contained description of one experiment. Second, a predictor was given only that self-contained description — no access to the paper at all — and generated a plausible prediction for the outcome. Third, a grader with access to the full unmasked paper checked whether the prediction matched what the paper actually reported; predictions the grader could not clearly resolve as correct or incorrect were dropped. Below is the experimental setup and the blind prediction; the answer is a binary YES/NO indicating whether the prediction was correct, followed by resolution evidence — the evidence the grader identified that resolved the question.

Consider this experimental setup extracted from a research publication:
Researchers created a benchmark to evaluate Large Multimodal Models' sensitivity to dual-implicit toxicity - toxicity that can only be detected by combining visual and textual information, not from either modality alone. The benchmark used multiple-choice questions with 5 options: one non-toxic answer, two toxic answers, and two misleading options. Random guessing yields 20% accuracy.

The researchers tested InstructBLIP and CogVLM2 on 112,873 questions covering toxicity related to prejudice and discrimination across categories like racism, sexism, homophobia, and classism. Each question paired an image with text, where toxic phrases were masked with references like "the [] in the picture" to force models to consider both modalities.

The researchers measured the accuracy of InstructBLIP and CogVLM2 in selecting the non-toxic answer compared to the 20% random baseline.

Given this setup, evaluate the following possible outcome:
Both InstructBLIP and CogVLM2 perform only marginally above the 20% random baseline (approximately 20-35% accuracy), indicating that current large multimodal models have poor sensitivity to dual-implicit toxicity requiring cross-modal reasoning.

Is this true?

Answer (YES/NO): NO